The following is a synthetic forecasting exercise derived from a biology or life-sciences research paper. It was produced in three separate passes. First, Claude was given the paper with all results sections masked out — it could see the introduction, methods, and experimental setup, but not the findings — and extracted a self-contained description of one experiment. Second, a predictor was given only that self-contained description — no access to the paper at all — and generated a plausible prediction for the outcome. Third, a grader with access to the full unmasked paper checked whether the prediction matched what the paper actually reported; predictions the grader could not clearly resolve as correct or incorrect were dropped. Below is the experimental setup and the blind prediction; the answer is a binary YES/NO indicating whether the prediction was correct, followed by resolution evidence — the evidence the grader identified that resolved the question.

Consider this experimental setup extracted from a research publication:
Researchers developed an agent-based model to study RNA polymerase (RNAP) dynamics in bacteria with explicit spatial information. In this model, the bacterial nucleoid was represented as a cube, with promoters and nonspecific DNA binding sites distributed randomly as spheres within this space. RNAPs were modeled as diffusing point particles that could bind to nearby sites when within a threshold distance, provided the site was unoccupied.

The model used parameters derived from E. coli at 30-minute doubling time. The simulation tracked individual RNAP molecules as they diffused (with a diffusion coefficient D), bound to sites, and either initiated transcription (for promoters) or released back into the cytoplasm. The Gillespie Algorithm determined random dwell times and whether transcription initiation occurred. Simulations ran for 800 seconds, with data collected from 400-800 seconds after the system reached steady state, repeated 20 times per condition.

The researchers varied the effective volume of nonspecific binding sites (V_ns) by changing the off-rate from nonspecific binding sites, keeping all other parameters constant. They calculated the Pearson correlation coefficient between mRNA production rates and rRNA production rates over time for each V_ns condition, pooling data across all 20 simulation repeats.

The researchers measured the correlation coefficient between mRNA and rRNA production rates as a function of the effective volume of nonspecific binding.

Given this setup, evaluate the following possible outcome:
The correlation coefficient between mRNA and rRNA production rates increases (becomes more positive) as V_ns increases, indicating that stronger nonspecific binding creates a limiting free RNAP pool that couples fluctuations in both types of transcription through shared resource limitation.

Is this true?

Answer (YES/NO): NO